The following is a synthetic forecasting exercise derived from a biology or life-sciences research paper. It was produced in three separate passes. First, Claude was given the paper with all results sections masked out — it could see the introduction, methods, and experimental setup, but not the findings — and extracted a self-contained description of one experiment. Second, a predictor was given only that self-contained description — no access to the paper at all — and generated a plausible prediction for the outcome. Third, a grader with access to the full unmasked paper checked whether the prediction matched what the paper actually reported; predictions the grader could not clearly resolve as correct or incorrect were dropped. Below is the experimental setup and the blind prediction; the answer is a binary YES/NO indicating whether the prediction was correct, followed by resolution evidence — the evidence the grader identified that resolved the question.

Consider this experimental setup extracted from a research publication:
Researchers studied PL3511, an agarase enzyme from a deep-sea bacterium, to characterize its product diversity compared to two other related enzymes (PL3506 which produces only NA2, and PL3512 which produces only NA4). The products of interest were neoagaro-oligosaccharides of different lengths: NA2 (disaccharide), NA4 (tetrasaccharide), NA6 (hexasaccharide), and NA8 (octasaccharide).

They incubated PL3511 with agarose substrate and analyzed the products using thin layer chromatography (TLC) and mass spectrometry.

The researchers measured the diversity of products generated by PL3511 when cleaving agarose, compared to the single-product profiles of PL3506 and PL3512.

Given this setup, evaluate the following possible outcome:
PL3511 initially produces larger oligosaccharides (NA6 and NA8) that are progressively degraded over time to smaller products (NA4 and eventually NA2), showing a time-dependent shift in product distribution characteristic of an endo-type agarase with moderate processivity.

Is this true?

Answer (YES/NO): NO